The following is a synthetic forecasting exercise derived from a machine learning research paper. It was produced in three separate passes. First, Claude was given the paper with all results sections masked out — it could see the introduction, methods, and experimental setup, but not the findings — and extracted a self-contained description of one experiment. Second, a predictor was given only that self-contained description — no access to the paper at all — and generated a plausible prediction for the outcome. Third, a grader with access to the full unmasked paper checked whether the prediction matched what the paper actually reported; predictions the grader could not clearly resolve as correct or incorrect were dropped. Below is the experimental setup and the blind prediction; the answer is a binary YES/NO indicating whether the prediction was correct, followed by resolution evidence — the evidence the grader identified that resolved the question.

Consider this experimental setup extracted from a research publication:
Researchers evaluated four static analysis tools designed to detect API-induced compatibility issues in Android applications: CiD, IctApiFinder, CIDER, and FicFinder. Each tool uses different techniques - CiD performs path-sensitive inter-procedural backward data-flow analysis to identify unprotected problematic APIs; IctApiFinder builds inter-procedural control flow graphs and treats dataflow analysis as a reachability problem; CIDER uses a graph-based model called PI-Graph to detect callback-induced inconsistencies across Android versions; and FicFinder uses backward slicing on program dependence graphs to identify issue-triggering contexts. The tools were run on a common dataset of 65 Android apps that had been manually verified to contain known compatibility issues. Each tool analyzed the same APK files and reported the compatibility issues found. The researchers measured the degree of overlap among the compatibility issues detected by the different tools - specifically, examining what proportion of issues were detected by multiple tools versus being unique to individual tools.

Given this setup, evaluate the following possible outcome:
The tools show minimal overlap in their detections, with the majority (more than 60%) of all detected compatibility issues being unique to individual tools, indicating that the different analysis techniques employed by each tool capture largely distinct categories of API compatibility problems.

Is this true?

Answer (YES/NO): YES